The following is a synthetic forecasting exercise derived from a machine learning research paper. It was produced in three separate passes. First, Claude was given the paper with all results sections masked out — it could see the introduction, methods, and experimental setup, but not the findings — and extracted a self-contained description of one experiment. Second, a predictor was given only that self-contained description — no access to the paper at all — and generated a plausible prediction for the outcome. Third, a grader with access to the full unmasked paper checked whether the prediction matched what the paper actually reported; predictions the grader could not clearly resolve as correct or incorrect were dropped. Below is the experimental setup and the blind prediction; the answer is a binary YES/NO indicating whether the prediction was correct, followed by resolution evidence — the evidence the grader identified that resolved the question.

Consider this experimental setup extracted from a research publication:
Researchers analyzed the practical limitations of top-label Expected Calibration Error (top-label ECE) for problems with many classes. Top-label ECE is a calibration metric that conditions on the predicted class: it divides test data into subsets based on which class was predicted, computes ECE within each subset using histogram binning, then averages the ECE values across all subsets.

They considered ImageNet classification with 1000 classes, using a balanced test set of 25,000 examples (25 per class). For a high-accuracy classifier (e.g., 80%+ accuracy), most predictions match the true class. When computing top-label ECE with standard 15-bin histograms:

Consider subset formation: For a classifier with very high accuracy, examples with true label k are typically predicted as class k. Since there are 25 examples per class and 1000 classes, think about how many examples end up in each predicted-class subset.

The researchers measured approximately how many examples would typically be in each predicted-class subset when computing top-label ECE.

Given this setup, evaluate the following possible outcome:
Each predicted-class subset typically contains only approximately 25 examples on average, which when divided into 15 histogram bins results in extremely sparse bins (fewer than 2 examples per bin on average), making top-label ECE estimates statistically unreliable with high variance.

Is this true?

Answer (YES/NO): YES